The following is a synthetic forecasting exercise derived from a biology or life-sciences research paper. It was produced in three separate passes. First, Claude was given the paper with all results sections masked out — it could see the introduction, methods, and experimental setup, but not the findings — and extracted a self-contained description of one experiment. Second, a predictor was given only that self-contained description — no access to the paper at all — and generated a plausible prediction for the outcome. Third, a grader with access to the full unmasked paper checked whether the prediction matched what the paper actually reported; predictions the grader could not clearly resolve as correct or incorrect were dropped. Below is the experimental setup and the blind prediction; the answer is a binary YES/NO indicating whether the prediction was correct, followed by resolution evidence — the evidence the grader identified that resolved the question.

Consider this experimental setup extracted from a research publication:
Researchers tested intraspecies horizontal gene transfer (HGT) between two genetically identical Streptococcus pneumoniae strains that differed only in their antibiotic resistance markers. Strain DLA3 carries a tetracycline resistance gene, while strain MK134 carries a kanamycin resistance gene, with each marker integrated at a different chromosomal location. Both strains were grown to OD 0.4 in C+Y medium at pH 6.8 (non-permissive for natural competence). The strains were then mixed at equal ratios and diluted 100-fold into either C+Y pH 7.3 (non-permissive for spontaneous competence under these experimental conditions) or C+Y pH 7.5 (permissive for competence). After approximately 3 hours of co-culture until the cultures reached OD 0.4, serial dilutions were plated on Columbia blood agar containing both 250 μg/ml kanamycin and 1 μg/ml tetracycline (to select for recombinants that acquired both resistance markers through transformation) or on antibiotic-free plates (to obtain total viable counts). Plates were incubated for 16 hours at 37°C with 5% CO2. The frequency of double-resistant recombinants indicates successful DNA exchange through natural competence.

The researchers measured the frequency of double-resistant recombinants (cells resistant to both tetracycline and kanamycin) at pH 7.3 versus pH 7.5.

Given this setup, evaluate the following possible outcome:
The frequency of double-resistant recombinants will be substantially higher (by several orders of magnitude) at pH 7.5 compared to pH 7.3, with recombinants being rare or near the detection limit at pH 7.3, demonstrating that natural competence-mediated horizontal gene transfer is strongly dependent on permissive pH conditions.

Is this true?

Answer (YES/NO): YES